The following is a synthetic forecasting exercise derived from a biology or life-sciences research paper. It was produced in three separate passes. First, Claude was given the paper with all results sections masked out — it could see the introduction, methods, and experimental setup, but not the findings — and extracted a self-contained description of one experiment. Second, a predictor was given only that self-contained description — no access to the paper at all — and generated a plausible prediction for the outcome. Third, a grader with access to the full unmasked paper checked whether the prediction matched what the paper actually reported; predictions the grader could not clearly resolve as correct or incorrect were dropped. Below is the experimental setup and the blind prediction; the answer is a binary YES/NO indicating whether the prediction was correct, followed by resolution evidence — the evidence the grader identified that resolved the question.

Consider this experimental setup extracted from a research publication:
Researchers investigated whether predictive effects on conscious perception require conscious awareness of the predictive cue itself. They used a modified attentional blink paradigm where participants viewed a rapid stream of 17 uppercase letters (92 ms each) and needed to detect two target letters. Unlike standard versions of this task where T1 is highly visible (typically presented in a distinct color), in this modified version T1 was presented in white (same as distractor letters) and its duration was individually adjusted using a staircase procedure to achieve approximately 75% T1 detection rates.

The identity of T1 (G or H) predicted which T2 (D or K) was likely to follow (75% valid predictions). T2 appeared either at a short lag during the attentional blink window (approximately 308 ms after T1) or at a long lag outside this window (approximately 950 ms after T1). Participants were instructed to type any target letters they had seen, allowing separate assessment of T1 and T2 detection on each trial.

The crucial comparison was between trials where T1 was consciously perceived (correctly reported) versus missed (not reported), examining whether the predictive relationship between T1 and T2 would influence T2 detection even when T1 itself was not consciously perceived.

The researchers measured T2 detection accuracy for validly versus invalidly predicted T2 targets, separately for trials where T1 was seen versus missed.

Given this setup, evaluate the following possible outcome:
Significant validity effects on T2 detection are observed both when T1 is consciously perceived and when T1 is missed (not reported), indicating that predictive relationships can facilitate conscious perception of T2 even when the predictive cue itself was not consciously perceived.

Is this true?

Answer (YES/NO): NO